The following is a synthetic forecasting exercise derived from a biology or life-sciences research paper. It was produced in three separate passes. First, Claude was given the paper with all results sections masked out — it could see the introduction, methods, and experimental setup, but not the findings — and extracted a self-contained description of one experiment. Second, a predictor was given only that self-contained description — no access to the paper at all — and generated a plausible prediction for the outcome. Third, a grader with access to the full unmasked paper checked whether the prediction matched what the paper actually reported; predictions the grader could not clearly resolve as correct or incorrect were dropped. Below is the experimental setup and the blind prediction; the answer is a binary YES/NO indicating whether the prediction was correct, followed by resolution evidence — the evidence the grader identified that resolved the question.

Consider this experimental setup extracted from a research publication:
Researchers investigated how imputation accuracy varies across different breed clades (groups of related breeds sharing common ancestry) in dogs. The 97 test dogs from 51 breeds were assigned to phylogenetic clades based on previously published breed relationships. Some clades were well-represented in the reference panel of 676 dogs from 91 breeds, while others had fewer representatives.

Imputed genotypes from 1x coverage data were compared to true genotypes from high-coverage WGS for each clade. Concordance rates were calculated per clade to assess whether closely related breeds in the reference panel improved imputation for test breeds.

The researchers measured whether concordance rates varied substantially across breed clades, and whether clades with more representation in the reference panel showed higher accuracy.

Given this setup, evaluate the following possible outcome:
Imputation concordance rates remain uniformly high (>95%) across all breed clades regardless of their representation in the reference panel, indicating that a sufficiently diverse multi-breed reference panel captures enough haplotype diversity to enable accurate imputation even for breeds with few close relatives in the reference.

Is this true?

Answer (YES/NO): NO